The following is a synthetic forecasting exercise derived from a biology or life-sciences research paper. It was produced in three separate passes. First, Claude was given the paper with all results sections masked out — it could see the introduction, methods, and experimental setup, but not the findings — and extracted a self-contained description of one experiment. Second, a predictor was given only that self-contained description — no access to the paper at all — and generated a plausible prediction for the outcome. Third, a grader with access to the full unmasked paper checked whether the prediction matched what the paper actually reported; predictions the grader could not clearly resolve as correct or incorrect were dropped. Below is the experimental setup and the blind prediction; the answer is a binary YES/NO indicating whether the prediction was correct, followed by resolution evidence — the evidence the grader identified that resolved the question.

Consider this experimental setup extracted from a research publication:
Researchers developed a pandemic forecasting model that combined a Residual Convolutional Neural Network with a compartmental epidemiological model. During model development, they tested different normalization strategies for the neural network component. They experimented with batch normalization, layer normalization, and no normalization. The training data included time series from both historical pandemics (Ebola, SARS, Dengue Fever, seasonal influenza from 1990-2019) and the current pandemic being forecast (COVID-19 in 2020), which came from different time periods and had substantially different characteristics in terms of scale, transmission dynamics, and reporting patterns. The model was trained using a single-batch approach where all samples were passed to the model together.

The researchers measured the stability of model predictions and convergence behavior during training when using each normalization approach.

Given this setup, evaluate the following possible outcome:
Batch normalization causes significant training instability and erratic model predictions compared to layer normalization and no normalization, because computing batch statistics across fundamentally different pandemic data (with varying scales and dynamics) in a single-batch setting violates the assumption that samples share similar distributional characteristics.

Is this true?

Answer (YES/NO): NO